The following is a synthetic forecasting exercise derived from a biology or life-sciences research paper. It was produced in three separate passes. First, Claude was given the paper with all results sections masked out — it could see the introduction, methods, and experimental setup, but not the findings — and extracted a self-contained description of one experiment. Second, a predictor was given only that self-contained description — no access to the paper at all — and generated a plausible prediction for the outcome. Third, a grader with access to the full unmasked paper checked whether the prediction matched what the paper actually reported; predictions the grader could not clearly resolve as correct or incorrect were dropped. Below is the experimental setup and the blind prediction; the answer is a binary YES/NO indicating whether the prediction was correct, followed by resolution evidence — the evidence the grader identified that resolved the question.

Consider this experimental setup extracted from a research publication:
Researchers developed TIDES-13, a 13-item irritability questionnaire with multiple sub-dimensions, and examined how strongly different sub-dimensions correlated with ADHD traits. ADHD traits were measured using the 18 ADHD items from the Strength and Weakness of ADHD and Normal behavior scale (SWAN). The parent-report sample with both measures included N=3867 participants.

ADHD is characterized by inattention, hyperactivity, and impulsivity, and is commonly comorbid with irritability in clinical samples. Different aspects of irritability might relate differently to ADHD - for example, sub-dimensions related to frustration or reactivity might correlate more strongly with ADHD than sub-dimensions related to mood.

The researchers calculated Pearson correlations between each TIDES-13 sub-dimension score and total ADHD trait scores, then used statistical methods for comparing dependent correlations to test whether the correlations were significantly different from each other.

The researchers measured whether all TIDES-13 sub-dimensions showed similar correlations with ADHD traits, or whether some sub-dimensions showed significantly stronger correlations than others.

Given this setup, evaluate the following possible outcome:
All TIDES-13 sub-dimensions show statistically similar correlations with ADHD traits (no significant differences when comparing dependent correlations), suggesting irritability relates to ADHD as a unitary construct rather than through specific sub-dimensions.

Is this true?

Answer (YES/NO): YES